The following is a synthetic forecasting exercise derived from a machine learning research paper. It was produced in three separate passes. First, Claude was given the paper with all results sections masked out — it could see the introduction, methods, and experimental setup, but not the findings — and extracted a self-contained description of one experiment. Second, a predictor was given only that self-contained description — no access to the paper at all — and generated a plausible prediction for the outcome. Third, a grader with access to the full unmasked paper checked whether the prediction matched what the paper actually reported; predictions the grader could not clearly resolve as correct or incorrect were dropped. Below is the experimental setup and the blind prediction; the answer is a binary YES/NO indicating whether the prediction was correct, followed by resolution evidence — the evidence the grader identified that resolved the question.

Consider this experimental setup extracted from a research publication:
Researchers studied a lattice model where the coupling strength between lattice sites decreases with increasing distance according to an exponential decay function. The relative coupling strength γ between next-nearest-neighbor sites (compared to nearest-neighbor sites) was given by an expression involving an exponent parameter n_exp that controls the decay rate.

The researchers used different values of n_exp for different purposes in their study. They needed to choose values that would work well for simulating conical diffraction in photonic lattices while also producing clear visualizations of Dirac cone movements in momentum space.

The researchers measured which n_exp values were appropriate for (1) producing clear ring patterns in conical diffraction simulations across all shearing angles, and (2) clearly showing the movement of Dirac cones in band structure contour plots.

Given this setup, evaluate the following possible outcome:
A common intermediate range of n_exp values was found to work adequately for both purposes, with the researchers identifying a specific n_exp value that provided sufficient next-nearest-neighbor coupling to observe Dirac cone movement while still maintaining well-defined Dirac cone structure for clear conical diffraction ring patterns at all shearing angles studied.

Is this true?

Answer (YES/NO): NO